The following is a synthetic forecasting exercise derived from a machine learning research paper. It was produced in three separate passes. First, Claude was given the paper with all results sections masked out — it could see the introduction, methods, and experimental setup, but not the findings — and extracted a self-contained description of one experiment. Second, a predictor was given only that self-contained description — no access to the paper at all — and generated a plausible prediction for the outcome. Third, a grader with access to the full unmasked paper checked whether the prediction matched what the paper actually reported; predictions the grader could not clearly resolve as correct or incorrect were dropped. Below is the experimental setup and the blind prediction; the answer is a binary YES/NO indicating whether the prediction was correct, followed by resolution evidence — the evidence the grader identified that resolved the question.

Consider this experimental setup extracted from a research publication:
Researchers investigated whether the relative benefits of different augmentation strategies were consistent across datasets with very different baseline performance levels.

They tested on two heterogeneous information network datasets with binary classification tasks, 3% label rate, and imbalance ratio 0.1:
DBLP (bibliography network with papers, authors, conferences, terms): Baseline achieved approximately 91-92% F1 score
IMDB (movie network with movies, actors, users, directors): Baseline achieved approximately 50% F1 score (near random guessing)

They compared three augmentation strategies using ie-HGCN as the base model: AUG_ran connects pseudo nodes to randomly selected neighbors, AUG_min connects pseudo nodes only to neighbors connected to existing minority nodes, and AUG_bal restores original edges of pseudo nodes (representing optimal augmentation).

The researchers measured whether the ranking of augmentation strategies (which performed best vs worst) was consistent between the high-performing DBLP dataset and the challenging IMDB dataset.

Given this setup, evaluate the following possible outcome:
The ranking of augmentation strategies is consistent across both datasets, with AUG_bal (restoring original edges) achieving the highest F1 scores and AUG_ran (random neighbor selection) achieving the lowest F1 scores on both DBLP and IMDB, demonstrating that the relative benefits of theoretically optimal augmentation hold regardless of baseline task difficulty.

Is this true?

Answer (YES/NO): NO